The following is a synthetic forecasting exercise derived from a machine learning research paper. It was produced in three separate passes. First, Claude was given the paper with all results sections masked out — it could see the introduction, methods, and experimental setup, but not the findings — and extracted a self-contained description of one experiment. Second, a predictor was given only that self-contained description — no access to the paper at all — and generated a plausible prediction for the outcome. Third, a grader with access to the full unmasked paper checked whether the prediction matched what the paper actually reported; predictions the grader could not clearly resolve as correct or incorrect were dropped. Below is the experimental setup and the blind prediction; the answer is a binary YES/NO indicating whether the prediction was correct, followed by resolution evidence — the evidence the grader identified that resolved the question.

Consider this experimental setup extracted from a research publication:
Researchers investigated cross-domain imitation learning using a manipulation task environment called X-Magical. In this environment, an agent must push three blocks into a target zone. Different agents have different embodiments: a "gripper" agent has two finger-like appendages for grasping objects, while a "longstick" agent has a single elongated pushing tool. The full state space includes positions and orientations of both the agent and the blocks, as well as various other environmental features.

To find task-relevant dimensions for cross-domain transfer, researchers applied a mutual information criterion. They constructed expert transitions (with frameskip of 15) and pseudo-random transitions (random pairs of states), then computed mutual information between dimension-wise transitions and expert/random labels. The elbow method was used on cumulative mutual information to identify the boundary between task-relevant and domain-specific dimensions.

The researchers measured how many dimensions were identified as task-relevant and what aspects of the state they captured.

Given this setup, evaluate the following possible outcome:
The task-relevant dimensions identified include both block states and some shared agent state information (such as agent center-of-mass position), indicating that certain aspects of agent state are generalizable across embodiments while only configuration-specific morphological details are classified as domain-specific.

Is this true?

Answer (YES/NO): NO